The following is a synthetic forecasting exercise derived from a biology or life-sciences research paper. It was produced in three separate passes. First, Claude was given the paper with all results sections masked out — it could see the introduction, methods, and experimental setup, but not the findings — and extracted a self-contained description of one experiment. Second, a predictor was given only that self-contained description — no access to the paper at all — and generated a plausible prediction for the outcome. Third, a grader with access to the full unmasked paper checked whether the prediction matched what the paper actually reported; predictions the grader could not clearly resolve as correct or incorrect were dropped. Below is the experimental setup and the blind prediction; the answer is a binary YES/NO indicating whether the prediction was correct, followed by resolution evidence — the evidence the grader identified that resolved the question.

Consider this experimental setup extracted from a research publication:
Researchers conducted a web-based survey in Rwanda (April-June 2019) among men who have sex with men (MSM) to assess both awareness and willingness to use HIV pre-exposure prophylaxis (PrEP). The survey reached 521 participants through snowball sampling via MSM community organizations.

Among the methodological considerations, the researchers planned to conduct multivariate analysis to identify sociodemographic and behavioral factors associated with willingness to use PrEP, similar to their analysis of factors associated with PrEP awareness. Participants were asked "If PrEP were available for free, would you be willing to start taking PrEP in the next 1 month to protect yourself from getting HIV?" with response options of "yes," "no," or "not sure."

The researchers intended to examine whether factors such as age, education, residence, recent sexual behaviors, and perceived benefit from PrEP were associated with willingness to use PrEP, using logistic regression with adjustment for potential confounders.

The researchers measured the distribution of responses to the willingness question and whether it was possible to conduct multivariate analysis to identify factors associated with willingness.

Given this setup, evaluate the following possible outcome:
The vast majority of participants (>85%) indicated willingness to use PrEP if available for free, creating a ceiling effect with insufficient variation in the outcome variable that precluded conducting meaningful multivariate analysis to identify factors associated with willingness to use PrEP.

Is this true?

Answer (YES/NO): YES